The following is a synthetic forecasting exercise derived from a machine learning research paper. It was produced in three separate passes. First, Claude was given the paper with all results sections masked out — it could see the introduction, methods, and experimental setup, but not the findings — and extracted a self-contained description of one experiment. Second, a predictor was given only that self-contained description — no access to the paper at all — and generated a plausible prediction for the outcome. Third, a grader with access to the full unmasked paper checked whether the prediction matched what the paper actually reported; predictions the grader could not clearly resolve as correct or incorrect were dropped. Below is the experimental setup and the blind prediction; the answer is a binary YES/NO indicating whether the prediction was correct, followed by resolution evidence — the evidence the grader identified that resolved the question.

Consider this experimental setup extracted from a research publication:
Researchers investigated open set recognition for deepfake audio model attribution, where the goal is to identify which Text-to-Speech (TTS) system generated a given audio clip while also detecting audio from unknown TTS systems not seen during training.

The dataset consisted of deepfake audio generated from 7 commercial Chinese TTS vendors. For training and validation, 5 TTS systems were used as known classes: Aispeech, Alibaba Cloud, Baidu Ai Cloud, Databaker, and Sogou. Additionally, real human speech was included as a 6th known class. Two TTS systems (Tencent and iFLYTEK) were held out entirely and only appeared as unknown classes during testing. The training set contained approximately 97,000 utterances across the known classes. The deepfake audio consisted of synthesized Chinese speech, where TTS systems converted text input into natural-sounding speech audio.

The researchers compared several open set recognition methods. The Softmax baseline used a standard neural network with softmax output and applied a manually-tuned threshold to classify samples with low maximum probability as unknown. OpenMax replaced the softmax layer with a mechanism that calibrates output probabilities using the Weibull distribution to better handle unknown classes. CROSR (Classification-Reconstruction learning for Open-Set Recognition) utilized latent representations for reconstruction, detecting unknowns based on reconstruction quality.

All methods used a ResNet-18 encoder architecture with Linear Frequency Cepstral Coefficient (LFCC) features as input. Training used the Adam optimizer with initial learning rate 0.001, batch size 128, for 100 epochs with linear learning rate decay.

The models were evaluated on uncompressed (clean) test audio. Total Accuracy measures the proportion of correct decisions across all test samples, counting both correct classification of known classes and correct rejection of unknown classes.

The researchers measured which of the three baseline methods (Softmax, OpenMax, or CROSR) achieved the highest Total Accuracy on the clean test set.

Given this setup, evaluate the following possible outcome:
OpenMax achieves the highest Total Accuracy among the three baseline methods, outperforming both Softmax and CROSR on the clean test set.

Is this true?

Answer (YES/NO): NO